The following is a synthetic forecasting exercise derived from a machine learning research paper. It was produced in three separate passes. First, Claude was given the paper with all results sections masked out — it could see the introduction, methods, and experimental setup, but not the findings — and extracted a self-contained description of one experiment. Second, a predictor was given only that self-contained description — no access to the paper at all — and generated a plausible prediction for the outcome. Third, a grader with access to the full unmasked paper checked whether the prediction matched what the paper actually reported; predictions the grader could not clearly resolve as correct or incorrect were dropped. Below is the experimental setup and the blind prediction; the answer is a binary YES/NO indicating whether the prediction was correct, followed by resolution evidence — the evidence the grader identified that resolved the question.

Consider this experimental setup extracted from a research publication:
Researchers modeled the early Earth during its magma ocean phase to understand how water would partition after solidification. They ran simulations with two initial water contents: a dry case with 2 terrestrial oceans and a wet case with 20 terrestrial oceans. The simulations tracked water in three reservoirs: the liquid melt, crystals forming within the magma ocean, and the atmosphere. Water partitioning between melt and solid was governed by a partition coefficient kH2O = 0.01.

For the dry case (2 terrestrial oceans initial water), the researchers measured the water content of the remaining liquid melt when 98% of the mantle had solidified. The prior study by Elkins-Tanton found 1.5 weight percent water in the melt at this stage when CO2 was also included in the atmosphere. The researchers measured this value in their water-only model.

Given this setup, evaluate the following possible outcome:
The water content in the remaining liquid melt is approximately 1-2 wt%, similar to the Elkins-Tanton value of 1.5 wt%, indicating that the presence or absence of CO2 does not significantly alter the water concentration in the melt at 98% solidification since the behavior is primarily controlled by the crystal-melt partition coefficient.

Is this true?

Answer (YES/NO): YES